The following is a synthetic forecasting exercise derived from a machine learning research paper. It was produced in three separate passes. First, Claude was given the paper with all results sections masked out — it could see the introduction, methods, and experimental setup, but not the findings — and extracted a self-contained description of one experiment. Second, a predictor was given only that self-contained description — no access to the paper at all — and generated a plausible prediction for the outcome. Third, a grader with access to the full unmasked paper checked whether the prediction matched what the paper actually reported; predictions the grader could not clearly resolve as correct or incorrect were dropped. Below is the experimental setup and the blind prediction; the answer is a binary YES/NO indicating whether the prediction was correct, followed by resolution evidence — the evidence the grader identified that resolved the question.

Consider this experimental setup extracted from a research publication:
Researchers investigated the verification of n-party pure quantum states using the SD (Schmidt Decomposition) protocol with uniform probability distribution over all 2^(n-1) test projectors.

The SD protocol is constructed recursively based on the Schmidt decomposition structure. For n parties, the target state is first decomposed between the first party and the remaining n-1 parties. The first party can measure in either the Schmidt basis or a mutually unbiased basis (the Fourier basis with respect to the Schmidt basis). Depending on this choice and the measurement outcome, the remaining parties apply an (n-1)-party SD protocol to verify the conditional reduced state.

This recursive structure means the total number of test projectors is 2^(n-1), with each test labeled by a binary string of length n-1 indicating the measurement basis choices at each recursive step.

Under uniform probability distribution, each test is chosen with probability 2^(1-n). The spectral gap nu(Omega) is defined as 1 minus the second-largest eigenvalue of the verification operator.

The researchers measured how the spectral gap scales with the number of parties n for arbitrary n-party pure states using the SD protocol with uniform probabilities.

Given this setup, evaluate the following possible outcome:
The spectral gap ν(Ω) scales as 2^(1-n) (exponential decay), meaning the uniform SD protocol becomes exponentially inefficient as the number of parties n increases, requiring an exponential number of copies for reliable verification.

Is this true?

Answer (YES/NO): YES